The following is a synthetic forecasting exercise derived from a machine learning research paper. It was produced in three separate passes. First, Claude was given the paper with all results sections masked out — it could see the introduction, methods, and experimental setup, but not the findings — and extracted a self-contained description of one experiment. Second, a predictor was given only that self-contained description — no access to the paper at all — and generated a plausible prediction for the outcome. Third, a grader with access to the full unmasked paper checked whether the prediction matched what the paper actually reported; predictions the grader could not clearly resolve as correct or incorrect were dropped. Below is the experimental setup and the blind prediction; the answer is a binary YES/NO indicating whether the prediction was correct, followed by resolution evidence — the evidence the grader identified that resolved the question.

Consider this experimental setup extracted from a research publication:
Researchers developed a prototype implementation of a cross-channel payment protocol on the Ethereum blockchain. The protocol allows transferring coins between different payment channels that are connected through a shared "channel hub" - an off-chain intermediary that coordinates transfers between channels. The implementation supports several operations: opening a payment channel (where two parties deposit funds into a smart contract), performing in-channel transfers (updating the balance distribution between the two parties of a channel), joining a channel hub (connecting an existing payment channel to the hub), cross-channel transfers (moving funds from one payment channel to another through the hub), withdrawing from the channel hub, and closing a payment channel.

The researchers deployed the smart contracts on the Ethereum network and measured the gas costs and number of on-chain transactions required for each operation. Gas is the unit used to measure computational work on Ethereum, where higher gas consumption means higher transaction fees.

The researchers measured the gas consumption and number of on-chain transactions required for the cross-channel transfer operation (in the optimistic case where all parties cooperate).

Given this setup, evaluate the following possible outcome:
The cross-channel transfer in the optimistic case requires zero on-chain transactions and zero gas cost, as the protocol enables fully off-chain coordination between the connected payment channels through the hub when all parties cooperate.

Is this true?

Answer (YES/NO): YES